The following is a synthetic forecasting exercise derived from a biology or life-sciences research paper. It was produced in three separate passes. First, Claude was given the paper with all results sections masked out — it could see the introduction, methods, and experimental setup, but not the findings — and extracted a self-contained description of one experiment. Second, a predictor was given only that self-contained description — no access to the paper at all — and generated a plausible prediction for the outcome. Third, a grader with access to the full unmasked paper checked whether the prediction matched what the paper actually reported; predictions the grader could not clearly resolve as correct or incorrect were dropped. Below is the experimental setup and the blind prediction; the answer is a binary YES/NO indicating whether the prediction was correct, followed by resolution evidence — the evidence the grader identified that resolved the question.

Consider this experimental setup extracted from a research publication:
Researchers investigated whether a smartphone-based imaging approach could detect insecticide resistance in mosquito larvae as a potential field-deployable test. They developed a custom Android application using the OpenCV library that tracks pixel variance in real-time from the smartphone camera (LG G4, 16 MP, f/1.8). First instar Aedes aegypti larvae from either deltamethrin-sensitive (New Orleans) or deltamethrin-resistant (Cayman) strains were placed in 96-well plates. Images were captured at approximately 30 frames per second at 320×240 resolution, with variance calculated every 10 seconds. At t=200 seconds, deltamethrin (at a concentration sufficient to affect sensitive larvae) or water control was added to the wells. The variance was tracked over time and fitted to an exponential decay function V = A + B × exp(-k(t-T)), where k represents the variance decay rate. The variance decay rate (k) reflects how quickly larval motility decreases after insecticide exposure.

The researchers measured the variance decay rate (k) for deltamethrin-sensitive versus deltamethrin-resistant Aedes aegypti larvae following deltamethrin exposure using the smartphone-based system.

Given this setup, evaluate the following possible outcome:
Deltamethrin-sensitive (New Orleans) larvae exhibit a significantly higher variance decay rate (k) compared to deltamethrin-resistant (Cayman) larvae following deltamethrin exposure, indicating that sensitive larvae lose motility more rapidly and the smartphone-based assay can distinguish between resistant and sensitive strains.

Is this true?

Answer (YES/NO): YES